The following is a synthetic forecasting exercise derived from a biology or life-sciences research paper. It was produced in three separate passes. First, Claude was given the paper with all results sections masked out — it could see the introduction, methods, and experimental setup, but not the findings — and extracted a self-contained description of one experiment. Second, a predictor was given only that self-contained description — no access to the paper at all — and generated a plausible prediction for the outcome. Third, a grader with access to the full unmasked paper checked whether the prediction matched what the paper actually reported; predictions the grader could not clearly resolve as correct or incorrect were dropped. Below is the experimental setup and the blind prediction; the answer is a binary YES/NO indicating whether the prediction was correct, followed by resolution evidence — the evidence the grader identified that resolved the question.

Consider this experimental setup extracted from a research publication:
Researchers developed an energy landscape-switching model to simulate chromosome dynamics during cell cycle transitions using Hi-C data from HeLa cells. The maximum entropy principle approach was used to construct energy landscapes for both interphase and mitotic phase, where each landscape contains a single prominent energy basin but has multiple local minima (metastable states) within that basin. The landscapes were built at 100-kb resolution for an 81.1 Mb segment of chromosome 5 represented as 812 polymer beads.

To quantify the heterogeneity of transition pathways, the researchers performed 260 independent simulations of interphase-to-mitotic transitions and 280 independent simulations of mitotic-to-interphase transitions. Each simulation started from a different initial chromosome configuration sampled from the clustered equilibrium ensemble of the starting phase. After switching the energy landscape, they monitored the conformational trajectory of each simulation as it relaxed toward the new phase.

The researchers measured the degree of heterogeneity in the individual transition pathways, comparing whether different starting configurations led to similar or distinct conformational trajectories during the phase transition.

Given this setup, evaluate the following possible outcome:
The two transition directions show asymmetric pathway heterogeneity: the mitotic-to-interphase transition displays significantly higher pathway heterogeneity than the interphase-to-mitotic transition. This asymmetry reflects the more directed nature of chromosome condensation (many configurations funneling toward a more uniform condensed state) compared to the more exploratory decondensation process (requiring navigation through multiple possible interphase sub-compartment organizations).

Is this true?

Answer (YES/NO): NO